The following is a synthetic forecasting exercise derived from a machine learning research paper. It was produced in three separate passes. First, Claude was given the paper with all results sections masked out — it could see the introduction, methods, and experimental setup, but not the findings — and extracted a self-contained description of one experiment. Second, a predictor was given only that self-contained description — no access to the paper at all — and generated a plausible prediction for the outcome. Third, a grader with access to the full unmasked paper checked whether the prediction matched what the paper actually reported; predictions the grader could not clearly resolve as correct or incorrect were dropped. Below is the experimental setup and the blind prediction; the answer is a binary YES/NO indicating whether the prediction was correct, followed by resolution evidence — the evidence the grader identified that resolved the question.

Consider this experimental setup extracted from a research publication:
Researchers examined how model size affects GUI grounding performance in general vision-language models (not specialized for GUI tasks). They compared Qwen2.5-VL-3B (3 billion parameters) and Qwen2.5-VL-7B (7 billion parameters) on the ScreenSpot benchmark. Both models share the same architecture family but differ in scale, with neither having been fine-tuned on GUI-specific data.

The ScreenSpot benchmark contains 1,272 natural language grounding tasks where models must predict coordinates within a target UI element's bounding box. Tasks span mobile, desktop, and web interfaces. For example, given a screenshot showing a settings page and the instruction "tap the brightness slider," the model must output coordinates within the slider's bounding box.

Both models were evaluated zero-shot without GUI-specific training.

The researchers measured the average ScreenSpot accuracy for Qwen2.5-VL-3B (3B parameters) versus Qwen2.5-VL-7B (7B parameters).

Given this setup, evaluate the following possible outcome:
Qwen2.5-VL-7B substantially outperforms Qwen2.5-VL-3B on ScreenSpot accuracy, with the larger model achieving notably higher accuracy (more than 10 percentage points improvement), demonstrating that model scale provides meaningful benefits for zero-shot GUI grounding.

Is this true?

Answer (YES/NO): YES